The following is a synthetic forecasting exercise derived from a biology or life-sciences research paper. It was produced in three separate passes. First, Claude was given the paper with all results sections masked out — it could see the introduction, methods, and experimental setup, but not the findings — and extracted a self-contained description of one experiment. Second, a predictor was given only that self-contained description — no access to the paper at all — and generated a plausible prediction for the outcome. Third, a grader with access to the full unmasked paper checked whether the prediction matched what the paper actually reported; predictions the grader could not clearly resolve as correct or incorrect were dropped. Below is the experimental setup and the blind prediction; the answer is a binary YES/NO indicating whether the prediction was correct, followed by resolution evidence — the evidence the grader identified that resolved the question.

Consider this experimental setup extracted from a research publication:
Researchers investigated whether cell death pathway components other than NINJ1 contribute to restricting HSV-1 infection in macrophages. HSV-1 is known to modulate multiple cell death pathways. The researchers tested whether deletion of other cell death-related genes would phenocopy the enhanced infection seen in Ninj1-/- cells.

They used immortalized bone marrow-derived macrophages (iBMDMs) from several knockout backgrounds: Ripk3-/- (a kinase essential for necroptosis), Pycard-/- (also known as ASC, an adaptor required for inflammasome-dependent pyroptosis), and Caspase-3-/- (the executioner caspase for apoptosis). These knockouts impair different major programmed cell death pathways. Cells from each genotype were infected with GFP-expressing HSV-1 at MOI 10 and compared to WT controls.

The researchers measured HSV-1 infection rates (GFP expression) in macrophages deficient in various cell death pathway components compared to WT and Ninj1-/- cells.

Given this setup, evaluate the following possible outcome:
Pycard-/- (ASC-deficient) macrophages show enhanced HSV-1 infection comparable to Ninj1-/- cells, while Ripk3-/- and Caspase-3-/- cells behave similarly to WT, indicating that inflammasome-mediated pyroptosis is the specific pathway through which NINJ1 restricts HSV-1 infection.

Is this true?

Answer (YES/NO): NO